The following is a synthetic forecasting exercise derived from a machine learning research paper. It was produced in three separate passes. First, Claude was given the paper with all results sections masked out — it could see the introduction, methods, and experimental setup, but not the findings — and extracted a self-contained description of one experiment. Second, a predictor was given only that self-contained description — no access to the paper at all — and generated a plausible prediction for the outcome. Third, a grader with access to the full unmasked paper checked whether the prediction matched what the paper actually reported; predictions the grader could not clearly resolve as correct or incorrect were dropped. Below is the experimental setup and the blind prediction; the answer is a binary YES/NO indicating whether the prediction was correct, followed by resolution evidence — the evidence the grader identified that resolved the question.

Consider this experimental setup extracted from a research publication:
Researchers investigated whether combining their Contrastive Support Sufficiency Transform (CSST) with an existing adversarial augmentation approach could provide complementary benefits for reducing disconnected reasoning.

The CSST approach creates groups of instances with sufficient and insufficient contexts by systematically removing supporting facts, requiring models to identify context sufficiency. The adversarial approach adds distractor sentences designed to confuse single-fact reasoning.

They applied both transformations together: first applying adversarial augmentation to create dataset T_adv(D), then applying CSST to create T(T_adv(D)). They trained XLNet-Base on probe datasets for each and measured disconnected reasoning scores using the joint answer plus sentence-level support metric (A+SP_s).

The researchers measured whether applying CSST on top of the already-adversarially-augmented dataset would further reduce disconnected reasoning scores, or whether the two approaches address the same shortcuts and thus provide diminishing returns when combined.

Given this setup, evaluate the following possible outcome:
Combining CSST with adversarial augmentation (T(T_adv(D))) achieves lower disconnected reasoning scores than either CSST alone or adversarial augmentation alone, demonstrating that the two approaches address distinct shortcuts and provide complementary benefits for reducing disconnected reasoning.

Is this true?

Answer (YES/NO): YES